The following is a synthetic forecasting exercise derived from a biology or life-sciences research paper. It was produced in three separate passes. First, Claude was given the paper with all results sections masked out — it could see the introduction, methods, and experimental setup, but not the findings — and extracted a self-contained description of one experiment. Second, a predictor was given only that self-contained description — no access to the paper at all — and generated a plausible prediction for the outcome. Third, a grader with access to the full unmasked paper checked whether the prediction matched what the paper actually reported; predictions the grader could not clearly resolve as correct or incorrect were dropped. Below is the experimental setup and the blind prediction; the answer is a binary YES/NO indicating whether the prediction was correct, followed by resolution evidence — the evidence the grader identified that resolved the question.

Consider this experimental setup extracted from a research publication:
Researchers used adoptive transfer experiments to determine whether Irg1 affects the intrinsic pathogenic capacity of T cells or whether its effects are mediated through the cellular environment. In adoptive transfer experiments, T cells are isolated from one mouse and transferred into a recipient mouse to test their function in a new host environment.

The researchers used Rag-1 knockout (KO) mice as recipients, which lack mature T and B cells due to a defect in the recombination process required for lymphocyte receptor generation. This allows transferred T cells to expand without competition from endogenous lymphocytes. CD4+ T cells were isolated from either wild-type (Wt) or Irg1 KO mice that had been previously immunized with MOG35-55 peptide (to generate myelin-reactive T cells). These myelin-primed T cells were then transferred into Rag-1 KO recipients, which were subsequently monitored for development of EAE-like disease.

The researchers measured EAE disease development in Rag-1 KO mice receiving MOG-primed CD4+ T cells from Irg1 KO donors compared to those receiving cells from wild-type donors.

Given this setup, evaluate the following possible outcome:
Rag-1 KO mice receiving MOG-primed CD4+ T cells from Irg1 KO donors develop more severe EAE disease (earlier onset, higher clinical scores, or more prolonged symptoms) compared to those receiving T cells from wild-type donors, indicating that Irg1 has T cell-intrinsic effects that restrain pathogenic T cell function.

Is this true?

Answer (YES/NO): YES